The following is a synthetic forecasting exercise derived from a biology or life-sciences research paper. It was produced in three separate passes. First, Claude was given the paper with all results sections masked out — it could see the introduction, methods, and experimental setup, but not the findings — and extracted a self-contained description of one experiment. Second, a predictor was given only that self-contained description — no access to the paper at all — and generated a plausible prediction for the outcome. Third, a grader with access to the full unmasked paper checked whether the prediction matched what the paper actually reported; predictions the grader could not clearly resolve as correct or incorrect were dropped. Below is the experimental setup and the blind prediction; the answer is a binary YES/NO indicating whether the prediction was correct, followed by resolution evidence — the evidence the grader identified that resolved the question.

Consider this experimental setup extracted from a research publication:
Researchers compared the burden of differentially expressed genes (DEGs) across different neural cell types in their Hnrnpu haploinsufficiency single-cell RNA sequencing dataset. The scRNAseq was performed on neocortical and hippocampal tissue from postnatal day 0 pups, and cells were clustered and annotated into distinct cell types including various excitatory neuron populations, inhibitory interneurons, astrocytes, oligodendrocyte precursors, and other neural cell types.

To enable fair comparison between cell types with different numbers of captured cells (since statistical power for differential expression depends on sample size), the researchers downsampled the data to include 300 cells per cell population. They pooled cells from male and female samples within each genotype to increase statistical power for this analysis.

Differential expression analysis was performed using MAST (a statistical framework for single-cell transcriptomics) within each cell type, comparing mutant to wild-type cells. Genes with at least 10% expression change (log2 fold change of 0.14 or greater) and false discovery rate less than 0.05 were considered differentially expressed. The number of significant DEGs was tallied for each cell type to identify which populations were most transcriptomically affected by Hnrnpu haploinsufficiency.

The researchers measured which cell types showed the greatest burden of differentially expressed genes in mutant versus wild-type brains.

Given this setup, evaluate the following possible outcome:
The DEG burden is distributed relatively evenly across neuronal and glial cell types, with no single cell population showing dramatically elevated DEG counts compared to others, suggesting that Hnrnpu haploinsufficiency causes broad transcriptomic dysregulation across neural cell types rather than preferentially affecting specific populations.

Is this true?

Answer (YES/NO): NO